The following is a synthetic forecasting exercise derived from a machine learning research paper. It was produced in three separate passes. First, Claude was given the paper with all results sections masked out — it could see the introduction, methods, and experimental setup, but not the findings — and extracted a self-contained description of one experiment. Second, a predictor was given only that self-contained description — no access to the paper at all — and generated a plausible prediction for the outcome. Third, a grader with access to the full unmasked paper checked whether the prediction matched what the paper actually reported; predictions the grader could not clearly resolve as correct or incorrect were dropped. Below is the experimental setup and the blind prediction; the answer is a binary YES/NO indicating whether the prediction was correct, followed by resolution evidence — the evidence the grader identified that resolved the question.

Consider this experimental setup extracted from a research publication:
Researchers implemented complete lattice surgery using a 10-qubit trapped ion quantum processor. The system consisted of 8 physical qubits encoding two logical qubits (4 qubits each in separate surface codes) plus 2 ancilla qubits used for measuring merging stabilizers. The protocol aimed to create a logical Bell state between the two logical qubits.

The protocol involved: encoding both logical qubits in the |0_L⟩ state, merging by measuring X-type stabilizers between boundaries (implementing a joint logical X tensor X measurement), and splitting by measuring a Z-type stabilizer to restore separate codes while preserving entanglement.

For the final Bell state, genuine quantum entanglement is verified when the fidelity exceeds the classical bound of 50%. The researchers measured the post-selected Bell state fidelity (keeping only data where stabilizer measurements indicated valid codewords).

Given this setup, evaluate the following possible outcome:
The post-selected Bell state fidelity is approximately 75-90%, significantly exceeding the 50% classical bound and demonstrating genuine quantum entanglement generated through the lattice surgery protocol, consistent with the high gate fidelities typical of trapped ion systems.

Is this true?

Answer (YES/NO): YES